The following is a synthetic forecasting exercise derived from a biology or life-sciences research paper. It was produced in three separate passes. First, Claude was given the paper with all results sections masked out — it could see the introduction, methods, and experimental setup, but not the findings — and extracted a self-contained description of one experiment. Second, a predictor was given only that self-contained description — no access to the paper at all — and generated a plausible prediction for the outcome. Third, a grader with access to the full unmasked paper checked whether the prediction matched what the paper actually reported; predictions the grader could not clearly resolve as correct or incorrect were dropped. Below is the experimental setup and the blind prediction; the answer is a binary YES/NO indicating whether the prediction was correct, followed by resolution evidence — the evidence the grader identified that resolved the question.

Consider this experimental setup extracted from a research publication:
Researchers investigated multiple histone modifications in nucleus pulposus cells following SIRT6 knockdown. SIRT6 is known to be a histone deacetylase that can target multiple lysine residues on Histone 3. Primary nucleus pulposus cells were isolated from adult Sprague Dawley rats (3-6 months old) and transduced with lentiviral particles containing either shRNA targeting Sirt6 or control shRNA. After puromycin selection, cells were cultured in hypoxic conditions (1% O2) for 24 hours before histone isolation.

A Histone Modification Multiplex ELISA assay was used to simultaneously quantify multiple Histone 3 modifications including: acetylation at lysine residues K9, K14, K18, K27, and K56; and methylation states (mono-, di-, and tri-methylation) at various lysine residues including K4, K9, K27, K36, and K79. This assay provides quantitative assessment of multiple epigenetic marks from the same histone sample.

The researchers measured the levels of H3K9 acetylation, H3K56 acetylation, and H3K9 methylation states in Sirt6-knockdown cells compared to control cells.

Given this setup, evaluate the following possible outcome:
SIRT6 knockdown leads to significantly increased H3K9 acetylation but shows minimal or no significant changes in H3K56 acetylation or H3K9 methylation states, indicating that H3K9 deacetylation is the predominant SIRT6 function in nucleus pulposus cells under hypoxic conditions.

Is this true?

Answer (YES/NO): YES